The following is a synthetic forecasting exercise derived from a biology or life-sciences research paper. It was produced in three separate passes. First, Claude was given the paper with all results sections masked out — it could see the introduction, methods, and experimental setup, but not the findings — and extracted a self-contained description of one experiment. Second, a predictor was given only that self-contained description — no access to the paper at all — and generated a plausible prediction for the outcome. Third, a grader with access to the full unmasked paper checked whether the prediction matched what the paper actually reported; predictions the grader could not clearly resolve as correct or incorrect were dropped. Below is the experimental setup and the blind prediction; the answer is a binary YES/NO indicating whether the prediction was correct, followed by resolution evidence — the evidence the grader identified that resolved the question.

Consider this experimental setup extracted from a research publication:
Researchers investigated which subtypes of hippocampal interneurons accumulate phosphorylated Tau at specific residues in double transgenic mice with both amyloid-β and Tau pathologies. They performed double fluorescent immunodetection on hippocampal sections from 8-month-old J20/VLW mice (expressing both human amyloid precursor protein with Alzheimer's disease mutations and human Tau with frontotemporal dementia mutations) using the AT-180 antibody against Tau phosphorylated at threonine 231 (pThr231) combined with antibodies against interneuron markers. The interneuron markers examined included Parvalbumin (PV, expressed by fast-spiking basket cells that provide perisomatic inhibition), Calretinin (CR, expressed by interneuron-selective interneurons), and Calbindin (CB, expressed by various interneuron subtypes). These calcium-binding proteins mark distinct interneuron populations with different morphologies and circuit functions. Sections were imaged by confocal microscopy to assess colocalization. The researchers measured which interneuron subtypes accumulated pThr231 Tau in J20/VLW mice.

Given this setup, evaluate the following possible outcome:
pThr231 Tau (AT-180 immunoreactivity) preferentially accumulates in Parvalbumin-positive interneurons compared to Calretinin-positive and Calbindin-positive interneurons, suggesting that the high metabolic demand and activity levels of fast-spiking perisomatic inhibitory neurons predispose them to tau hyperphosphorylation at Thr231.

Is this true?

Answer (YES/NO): YES